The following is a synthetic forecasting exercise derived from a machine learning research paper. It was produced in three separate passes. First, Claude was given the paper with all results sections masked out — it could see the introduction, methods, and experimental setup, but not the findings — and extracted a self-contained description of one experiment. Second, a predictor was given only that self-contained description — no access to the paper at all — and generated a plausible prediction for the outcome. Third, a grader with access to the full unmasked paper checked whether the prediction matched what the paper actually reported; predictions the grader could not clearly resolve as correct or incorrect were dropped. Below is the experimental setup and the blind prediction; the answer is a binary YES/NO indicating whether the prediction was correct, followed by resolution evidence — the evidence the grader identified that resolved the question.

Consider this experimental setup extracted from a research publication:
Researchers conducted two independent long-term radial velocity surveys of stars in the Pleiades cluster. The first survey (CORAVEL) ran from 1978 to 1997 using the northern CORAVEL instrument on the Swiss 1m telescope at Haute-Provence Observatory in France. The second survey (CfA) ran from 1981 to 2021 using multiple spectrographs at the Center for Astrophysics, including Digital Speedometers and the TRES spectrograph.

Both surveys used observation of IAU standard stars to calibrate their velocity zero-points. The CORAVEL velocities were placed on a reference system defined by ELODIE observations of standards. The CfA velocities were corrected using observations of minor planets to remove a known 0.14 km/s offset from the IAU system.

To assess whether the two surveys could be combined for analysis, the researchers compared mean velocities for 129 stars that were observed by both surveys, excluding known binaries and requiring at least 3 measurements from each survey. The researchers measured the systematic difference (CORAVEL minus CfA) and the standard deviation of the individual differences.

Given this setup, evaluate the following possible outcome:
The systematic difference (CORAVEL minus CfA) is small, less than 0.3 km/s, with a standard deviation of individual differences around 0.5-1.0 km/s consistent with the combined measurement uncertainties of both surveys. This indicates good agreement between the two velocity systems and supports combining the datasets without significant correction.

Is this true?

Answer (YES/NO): YES